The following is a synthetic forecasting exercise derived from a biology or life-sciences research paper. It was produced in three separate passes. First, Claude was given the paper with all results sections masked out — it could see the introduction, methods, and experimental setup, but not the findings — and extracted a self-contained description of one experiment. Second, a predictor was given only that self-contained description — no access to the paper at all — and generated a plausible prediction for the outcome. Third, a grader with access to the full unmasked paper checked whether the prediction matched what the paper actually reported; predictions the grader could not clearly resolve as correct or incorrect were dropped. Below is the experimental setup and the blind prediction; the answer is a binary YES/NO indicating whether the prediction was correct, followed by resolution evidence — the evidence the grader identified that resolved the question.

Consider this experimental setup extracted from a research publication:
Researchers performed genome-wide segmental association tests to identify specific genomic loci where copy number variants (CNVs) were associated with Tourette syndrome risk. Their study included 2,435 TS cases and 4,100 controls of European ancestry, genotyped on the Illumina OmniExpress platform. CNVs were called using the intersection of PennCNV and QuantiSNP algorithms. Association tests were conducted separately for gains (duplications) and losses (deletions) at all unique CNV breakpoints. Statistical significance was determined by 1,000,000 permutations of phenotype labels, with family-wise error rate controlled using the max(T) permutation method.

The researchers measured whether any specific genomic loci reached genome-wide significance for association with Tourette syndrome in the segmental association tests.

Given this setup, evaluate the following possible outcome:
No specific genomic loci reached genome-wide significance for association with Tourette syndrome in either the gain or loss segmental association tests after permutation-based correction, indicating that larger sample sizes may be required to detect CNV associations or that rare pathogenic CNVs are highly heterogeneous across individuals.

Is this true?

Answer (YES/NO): NO